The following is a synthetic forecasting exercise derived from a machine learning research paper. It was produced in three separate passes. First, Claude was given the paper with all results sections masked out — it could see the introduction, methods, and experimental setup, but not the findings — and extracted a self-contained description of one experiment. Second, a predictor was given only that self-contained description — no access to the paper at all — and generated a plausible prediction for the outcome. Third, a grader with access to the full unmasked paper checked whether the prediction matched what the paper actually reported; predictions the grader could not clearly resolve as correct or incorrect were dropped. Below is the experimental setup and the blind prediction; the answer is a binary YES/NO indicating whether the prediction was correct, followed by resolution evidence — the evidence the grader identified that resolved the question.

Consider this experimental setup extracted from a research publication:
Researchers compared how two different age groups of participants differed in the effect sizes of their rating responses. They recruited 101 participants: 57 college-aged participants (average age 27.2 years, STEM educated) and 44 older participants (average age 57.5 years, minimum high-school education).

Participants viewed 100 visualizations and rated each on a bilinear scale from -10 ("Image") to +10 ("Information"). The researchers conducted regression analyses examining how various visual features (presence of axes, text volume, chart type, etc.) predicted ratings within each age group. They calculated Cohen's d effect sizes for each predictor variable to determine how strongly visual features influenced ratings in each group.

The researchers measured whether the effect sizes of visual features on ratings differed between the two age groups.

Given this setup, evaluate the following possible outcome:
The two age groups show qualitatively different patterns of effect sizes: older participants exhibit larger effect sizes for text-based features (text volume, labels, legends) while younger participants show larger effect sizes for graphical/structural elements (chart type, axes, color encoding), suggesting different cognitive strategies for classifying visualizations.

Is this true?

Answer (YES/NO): NO